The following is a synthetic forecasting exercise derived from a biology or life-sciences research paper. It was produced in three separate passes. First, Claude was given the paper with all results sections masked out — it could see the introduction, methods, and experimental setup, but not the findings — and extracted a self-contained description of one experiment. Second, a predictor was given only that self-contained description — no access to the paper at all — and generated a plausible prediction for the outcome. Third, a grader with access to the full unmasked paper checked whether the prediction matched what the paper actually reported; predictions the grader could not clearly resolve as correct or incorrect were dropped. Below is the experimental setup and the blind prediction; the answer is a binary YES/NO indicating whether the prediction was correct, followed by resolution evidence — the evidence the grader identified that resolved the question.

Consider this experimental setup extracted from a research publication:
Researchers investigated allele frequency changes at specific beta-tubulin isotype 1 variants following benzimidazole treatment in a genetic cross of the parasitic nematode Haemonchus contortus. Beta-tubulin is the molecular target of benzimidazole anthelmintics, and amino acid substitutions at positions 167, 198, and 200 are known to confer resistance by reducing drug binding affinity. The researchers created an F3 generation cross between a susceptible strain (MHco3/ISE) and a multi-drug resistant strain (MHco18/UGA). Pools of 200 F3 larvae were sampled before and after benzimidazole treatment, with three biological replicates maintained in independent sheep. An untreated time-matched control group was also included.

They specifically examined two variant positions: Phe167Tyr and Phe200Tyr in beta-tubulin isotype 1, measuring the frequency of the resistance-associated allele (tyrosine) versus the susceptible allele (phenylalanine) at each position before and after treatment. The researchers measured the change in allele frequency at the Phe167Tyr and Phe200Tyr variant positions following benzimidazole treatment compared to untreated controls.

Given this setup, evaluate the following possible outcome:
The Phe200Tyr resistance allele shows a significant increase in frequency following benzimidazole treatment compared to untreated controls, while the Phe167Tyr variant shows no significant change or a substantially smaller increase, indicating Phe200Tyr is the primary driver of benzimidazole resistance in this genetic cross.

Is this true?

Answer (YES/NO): YES